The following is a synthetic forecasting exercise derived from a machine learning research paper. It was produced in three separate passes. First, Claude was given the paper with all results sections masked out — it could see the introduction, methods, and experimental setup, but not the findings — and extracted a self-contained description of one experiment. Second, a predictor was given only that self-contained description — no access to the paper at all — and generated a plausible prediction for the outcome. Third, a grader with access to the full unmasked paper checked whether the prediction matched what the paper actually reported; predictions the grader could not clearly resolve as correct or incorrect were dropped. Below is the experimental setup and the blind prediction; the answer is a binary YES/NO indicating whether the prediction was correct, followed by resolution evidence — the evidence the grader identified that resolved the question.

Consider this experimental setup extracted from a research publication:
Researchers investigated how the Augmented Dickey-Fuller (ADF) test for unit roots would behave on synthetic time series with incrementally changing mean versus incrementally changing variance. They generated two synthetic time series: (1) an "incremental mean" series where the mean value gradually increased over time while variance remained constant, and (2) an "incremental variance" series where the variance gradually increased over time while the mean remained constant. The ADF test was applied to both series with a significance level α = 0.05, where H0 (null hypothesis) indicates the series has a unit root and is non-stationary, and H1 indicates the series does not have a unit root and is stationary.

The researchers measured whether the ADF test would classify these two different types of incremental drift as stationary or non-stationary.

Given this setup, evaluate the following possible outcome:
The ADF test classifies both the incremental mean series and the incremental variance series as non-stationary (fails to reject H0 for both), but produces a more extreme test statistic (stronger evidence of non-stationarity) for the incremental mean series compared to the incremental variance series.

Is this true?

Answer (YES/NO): NO